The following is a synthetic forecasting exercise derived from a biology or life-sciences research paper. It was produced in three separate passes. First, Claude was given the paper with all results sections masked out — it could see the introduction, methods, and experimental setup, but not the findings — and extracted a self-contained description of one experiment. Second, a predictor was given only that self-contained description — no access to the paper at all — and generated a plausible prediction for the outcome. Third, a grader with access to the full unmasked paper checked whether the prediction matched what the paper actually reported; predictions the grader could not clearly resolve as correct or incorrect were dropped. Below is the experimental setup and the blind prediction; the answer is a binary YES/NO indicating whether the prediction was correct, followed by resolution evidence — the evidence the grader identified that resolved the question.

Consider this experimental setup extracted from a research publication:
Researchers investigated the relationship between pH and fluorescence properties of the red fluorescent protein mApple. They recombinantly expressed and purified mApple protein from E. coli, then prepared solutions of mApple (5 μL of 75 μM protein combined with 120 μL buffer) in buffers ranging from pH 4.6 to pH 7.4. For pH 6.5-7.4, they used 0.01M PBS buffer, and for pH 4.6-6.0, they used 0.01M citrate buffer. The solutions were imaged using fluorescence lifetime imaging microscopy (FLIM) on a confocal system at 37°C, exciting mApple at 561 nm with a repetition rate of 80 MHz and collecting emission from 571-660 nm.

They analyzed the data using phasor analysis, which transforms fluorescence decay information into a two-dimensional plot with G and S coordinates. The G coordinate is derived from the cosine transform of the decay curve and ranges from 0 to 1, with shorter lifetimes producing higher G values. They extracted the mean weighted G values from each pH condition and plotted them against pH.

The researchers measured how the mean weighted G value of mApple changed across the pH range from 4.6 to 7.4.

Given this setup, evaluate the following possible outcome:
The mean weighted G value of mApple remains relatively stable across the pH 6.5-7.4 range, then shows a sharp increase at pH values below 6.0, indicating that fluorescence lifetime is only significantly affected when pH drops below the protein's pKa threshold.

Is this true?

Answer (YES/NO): NO